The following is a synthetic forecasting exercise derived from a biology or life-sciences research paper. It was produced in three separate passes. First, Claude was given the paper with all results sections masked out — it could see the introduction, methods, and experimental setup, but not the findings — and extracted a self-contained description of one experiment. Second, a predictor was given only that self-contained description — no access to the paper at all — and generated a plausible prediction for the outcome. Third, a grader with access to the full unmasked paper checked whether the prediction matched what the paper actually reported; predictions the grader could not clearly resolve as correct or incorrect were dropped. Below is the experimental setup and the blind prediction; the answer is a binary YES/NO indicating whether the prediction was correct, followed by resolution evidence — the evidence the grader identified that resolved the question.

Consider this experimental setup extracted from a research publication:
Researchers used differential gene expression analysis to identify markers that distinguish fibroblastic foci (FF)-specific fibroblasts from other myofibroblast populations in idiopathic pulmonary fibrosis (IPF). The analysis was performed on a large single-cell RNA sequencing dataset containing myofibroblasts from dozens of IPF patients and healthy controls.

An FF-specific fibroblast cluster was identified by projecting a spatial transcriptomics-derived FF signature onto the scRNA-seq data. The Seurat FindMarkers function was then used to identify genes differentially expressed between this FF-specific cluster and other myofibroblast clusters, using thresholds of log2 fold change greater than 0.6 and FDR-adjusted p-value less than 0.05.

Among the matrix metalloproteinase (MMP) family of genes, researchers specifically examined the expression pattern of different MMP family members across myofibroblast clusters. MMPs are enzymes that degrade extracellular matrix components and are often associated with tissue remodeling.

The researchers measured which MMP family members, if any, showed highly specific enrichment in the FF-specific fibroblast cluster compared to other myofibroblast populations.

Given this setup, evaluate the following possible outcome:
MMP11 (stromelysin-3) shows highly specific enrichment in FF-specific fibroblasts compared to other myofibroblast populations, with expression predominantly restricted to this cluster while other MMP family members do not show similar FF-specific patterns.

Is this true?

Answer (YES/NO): YES